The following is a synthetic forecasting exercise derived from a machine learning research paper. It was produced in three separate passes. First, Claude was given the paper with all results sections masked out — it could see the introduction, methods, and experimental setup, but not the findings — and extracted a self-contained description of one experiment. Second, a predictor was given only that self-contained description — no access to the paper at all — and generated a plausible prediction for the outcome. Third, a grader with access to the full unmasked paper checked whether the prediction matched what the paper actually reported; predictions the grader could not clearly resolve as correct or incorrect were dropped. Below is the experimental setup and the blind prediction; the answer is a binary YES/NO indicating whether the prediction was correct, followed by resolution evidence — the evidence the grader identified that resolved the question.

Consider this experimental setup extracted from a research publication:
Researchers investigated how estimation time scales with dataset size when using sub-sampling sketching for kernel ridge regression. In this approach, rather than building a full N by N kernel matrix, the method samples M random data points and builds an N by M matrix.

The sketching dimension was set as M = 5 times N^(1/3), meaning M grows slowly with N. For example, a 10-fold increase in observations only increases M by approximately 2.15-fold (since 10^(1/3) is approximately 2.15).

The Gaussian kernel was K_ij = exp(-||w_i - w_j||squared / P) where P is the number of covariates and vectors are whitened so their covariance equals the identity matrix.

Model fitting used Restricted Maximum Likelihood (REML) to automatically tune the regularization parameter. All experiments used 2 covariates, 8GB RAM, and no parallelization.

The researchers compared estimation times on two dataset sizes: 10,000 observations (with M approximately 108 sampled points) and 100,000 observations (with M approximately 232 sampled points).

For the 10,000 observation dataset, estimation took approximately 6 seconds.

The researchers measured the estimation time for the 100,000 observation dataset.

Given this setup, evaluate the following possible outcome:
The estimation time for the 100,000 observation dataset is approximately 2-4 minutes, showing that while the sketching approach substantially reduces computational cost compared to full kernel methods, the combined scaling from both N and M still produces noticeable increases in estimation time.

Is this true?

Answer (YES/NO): YES